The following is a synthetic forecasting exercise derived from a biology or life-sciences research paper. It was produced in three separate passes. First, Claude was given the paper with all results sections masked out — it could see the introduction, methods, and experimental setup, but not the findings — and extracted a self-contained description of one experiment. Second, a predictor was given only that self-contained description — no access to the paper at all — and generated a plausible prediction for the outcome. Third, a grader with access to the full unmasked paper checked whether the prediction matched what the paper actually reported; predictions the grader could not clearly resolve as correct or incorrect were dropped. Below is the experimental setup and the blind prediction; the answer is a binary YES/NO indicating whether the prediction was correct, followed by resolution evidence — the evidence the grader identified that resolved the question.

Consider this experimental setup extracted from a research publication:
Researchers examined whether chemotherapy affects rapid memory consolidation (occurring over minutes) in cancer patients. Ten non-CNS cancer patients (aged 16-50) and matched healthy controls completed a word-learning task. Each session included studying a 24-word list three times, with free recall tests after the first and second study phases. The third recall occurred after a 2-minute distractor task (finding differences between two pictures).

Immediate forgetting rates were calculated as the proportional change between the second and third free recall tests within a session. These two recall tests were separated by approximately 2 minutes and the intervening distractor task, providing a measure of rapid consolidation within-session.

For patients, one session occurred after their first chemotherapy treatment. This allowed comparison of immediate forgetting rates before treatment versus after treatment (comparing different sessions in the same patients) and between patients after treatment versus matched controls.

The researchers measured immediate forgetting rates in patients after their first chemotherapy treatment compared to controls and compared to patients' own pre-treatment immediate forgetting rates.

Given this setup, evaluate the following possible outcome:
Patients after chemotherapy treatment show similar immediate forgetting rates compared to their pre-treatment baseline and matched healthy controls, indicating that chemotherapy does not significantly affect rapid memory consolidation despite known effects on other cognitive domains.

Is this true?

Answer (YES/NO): YES